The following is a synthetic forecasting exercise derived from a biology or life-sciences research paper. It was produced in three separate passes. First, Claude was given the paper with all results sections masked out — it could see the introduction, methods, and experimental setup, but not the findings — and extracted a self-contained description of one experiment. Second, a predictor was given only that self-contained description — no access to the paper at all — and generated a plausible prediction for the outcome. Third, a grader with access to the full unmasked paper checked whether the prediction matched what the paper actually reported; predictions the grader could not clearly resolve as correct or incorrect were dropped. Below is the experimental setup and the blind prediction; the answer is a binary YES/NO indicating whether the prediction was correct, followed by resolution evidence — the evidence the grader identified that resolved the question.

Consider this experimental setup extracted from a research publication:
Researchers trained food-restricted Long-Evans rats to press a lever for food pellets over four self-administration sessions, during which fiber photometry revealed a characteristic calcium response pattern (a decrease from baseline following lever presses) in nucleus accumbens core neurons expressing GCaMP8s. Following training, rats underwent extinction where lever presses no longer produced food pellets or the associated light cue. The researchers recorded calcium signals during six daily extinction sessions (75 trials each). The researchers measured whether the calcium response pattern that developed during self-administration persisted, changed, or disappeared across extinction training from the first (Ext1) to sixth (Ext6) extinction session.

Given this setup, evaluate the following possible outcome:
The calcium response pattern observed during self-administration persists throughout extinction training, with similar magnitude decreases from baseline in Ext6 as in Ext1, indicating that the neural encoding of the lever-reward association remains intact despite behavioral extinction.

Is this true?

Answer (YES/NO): NO